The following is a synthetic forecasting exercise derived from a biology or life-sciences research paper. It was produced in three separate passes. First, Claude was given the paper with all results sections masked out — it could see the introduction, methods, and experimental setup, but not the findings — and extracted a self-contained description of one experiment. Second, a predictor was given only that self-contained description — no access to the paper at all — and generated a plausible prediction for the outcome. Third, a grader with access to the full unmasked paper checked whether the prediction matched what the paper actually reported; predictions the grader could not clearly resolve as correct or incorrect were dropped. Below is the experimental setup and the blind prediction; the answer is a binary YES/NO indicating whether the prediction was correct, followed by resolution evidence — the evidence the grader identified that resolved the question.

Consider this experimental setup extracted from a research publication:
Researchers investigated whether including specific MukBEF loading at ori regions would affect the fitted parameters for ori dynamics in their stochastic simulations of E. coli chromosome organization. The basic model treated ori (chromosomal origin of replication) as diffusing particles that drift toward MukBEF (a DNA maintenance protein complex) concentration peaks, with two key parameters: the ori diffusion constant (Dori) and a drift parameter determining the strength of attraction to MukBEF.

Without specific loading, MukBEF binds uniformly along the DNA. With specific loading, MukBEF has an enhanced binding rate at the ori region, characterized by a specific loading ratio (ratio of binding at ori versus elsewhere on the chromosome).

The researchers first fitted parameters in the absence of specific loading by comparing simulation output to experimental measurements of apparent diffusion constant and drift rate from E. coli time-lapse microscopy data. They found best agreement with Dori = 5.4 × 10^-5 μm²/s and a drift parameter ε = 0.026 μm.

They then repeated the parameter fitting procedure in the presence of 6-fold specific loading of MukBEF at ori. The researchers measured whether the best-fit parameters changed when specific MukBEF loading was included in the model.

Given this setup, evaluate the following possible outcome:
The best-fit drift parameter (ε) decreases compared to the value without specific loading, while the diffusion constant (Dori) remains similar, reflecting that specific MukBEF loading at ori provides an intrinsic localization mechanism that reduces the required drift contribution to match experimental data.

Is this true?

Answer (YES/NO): NO